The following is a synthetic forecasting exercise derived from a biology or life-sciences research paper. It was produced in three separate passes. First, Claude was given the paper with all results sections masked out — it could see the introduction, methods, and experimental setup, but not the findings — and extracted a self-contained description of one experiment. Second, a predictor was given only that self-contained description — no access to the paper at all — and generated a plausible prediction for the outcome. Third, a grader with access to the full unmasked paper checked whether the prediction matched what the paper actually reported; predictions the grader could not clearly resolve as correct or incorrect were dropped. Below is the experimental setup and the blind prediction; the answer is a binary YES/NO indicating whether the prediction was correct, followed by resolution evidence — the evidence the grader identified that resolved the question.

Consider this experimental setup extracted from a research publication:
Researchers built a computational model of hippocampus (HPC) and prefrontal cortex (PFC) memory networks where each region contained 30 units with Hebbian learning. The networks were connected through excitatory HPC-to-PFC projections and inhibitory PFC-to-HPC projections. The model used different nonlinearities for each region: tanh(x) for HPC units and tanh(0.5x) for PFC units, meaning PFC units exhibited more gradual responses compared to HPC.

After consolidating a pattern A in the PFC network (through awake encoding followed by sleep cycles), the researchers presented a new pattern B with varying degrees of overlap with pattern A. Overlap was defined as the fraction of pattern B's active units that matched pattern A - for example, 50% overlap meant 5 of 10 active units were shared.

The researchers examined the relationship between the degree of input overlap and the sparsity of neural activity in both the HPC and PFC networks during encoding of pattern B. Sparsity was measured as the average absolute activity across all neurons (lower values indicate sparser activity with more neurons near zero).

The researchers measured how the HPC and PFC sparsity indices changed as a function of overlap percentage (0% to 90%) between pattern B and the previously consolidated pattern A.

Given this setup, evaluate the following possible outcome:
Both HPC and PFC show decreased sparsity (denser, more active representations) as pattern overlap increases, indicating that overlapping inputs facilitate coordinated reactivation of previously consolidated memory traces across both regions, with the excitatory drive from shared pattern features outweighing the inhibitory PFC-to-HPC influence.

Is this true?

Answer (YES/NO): NO